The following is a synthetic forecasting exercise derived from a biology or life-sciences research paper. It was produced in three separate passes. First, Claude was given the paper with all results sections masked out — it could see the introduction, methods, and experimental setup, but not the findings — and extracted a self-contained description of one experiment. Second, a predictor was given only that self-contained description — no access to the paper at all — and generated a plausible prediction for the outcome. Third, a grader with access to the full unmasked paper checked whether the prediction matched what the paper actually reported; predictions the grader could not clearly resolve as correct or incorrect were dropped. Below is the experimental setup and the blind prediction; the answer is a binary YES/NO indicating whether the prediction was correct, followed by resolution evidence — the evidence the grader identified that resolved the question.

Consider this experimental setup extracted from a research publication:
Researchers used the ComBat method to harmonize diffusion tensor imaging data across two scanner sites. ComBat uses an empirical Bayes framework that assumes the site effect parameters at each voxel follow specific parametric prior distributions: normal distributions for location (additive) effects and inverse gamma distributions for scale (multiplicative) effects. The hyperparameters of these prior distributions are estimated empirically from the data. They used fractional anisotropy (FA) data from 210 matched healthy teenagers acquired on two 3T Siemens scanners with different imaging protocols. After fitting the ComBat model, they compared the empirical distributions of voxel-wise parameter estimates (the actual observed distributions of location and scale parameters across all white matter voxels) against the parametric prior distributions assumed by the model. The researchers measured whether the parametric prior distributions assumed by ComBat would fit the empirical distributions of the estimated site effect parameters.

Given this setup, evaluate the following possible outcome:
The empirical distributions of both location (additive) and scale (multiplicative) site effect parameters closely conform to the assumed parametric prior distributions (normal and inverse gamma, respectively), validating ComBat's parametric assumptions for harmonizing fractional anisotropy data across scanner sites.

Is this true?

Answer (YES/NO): YES